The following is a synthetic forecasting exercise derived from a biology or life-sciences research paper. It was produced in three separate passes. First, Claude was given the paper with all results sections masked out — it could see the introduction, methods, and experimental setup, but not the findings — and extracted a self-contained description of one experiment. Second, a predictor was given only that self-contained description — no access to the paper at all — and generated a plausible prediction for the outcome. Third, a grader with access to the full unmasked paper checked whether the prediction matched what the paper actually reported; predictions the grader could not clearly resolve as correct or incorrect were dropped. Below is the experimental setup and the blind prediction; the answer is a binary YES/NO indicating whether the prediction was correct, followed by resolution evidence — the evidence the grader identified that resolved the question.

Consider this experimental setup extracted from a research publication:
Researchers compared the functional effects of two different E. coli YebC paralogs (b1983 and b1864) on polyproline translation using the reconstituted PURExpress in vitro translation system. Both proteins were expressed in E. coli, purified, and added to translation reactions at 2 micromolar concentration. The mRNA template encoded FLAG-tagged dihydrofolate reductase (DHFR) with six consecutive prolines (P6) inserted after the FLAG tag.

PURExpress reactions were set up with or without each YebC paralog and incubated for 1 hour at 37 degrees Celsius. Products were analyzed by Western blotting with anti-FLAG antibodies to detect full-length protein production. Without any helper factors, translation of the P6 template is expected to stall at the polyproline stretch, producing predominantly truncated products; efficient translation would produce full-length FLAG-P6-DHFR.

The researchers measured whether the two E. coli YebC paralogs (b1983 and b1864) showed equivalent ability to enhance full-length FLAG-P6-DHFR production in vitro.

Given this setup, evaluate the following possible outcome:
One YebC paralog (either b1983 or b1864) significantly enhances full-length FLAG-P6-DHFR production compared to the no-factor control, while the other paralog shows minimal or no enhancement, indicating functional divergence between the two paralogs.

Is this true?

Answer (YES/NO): NO